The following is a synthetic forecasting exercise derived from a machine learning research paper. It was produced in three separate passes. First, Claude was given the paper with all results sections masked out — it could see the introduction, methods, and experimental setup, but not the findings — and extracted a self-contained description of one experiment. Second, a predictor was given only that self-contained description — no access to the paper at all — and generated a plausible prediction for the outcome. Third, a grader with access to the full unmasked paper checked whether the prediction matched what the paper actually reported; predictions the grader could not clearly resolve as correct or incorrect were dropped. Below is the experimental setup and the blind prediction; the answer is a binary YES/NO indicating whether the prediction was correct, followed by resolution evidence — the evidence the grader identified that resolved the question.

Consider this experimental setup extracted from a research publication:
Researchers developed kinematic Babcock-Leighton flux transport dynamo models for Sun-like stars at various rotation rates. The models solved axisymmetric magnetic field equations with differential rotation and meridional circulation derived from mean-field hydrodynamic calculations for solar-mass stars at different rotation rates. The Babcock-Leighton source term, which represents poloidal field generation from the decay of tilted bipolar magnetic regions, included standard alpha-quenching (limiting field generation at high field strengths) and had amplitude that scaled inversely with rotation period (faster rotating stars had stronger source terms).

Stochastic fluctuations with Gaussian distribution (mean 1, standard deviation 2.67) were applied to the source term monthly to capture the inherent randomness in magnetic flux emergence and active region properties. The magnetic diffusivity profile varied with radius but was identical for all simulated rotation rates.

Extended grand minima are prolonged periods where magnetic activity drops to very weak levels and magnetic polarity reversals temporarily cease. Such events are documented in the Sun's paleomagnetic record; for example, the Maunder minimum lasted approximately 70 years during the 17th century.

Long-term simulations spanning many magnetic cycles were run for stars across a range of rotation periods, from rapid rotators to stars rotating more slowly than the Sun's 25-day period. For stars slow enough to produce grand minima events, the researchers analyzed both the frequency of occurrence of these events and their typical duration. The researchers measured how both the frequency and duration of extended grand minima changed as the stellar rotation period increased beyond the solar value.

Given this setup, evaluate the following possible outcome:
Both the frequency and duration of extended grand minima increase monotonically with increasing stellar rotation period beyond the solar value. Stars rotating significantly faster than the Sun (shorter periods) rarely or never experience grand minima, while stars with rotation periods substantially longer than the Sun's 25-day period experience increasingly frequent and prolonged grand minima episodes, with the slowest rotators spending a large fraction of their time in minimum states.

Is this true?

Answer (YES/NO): NO